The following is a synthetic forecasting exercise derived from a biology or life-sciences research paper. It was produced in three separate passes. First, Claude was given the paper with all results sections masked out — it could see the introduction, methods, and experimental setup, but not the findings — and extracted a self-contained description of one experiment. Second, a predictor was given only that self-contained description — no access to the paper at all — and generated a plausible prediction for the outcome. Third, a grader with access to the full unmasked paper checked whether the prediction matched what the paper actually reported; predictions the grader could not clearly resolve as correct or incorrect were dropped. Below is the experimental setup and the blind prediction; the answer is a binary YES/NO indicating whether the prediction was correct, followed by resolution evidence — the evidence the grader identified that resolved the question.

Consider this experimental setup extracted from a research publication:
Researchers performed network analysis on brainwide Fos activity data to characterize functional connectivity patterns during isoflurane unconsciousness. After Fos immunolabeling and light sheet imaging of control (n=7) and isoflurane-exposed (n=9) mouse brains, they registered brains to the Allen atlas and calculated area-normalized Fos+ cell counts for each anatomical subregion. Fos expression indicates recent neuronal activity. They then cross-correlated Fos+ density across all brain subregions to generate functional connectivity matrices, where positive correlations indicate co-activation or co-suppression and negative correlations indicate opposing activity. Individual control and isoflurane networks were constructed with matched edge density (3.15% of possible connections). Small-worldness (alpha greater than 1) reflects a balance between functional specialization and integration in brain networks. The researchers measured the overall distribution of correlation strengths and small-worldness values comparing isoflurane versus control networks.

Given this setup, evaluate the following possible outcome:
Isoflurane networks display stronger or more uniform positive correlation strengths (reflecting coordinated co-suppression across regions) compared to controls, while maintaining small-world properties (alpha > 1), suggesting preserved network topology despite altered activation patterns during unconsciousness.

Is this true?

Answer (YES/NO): YES